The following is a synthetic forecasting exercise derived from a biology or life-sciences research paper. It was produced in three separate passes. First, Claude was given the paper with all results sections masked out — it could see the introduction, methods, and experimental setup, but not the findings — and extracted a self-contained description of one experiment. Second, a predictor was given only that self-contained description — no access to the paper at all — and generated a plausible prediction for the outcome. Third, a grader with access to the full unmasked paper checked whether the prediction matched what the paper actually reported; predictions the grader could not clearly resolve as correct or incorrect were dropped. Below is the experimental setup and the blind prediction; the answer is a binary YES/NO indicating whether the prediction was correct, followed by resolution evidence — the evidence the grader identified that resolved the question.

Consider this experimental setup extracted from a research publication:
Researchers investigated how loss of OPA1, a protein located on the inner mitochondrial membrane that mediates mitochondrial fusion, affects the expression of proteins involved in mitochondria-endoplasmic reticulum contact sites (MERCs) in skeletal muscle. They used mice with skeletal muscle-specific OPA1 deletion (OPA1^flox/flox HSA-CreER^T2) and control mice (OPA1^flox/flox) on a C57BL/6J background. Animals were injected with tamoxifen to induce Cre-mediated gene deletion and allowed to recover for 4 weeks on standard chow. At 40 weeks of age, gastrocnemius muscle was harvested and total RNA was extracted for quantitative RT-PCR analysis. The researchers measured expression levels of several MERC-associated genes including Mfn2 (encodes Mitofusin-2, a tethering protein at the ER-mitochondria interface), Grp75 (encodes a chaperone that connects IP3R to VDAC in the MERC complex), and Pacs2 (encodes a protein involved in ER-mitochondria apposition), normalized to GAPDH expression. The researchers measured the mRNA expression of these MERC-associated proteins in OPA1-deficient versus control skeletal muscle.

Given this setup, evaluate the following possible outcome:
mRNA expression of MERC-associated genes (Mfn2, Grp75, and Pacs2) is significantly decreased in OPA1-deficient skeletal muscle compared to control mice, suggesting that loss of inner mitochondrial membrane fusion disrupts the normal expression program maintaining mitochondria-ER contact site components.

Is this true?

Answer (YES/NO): NO